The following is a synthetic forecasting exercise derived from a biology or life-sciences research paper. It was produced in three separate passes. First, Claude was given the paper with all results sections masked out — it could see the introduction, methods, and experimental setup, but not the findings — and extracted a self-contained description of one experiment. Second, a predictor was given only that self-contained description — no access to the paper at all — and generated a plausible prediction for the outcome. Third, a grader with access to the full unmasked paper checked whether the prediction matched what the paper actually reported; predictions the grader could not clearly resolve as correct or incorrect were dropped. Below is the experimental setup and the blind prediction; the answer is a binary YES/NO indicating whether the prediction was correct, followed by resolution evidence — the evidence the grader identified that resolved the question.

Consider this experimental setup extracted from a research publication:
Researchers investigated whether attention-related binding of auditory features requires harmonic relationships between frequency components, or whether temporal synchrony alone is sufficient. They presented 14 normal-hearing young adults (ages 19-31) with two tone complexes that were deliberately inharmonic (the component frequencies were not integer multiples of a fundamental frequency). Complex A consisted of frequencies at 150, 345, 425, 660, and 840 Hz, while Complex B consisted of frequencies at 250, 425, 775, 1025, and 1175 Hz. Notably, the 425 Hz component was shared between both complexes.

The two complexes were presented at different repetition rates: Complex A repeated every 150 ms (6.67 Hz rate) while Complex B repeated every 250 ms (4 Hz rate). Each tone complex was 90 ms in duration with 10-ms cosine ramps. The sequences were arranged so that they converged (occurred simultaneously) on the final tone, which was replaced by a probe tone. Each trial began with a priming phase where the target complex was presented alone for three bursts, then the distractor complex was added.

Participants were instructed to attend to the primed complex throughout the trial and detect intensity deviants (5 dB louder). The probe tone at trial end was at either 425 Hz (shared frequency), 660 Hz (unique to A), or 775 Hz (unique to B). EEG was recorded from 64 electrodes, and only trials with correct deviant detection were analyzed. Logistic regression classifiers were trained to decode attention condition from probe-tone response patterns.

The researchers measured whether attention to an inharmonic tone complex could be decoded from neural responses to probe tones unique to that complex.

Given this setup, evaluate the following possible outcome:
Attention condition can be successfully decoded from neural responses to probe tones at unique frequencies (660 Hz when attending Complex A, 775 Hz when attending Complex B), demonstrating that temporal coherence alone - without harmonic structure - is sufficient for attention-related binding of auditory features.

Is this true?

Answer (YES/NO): YES